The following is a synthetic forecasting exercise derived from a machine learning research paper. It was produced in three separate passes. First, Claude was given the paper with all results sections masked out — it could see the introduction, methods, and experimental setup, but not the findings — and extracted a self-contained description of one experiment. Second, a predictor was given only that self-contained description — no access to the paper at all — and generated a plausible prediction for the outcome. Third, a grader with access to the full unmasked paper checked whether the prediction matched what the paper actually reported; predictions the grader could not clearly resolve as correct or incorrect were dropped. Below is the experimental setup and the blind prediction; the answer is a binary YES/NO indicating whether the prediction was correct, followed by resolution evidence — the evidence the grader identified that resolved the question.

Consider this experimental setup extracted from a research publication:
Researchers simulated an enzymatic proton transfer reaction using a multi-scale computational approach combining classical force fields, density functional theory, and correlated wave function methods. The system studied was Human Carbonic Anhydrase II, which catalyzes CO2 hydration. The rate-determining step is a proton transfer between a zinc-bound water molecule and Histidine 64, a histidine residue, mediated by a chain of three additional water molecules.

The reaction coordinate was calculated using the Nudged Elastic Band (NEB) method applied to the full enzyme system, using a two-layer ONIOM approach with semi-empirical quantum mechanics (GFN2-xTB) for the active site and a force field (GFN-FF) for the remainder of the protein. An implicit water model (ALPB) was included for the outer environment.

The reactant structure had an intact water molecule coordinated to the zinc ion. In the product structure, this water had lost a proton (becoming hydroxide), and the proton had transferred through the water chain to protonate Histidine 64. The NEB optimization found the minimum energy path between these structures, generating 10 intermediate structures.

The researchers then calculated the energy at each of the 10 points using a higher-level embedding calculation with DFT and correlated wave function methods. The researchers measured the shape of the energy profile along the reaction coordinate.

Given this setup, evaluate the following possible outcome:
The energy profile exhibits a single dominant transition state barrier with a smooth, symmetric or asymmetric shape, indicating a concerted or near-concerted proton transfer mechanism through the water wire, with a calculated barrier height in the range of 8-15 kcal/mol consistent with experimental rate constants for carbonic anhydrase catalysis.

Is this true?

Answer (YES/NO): NO